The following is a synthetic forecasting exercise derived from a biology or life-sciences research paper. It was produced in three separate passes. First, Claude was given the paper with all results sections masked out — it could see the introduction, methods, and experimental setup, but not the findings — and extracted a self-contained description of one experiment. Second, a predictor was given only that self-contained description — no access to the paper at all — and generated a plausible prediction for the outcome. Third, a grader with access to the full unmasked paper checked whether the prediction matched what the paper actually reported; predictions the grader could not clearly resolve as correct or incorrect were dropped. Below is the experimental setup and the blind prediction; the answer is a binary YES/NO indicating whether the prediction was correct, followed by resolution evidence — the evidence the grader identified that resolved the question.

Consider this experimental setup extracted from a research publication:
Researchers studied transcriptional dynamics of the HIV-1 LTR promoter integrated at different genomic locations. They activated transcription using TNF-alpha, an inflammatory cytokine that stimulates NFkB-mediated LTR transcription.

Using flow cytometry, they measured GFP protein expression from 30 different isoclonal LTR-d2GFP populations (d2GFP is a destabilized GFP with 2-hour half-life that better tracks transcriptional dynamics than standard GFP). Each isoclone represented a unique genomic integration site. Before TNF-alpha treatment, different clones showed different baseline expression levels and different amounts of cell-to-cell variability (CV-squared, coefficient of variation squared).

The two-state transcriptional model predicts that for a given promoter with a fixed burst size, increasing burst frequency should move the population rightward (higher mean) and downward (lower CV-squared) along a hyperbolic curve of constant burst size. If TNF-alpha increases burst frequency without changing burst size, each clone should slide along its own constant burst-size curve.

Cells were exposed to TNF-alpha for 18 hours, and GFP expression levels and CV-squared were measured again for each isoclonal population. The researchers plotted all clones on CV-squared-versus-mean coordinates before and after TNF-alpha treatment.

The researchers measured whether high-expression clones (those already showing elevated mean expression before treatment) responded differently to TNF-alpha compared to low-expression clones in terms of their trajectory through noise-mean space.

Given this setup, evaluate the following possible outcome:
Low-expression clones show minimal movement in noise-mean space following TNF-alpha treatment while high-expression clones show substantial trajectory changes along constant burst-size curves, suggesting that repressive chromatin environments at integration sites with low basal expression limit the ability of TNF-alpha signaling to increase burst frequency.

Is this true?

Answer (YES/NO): NO